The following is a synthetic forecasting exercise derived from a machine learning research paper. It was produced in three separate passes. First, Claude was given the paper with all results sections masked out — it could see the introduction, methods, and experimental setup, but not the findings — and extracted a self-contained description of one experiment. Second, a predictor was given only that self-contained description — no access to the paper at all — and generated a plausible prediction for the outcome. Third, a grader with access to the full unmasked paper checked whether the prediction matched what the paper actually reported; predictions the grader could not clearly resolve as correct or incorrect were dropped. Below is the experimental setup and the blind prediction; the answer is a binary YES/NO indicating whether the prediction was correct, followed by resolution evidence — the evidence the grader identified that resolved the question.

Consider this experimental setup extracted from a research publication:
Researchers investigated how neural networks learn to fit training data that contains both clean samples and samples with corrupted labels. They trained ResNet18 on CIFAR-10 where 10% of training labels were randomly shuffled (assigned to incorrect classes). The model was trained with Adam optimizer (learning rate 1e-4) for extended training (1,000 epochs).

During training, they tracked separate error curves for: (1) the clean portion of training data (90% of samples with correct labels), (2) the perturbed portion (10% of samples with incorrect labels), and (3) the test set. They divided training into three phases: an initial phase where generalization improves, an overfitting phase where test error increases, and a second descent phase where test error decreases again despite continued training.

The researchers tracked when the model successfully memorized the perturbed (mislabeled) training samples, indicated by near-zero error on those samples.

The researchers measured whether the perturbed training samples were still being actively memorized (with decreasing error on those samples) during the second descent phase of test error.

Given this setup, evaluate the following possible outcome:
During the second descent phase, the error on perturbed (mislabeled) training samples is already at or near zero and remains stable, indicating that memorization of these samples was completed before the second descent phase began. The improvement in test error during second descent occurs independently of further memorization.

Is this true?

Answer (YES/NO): NO